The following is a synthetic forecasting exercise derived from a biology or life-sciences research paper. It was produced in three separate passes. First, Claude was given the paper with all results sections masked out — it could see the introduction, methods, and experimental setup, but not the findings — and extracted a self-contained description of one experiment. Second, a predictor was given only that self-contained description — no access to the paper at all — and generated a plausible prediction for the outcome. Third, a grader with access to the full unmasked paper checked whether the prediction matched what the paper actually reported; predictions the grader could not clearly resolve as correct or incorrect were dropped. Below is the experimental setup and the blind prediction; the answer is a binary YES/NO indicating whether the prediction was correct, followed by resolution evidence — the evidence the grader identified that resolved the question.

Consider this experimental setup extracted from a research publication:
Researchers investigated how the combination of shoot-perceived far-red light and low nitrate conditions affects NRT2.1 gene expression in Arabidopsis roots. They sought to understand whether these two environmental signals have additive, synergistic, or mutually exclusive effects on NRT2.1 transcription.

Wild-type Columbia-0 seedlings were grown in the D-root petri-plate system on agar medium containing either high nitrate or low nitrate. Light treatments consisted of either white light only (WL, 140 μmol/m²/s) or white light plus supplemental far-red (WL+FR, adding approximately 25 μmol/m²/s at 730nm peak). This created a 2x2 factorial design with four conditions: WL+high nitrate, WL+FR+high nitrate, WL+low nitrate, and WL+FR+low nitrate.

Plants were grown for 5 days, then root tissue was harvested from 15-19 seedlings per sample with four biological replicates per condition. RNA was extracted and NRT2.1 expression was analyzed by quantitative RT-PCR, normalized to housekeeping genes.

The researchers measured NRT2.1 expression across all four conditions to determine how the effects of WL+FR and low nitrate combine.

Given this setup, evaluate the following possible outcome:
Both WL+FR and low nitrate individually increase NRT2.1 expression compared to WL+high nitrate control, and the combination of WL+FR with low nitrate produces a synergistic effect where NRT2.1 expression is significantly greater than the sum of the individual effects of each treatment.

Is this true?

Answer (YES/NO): NO